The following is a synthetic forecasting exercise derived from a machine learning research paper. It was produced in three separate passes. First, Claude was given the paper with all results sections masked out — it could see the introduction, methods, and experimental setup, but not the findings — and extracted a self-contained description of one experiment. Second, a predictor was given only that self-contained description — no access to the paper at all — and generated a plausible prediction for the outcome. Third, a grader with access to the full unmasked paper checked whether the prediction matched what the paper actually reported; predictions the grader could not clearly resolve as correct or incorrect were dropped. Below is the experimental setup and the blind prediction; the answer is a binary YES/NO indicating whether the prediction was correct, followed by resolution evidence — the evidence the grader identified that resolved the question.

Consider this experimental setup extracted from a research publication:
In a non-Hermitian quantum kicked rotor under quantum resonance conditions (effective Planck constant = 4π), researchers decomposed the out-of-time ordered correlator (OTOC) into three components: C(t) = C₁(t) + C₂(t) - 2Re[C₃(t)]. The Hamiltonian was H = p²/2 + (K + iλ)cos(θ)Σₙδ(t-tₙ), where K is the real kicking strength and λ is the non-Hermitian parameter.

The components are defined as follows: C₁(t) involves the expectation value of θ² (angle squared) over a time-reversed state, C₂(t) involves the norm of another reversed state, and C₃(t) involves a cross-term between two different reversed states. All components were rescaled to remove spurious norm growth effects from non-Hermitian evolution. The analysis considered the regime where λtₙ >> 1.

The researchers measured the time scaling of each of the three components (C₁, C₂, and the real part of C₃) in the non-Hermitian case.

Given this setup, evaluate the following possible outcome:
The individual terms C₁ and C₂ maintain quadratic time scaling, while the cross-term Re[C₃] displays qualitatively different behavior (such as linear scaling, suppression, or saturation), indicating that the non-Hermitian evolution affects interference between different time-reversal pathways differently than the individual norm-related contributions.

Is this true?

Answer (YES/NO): NO